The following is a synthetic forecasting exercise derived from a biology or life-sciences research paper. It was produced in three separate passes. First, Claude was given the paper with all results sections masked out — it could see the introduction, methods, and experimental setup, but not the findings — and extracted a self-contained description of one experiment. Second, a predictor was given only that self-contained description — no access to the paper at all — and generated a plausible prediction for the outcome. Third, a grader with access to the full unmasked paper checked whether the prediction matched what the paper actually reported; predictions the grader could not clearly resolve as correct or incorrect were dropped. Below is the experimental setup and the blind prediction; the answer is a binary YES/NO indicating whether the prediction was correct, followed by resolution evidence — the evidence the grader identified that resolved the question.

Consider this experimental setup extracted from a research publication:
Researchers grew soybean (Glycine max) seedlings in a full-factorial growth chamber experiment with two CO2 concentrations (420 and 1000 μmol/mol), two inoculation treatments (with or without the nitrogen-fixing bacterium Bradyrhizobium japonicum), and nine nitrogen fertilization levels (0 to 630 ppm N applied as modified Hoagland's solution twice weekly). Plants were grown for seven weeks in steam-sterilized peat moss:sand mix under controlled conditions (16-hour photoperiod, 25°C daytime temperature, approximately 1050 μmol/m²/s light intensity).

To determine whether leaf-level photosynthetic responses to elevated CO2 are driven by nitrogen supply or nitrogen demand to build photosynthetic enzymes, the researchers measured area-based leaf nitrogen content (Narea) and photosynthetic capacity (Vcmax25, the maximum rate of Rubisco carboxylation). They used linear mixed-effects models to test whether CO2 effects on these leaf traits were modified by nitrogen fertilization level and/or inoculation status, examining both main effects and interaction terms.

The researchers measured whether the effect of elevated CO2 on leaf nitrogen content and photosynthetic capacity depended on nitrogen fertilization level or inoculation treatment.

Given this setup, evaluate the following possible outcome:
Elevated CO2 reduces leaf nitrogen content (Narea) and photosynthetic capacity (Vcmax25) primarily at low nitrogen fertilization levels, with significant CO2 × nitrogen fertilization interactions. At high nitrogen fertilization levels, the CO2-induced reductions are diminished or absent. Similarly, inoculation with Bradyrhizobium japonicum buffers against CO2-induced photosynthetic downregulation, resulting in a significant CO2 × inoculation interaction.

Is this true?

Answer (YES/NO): NO